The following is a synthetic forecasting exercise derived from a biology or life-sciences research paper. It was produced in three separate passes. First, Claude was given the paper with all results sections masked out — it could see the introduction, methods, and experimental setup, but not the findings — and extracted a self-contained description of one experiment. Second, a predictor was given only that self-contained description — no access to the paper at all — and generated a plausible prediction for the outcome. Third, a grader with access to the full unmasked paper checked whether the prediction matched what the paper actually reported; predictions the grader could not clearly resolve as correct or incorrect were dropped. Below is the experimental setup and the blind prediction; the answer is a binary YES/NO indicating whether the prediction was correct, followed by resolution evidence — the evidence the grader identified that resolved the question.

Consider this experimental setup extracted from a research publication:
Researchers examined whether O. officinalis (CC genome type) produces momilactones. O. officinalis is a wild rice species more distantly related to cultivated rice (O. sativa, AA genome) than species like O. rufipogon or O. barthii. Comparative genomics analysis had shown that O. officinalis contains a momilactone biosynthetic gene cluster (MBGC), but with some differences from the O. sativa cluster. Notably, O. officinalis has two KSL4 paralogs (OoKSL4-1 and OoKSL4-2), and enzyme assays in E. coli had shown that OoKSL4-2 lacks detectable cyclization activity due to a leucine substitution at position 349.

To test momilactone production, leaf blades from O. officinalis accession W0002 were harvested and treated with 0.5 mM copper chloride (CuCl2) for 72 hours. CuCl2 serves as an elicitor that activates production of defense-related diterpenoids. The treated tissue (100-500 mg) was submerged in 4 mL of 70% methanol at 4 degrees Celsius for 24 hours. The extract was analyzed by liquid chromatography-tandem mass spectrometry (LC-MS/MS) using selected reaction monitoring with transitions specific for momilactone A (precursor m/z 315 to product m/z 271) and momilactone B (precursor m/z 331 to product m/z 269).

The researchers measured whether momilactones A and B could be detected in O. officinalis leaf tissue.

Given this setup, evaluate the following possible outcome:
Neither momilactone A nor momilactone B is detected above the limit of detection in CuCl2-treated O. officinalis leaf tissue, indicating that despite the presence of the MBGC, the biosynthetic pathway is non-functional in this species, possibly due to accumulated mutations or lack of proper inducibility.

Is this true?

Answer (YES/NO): NO